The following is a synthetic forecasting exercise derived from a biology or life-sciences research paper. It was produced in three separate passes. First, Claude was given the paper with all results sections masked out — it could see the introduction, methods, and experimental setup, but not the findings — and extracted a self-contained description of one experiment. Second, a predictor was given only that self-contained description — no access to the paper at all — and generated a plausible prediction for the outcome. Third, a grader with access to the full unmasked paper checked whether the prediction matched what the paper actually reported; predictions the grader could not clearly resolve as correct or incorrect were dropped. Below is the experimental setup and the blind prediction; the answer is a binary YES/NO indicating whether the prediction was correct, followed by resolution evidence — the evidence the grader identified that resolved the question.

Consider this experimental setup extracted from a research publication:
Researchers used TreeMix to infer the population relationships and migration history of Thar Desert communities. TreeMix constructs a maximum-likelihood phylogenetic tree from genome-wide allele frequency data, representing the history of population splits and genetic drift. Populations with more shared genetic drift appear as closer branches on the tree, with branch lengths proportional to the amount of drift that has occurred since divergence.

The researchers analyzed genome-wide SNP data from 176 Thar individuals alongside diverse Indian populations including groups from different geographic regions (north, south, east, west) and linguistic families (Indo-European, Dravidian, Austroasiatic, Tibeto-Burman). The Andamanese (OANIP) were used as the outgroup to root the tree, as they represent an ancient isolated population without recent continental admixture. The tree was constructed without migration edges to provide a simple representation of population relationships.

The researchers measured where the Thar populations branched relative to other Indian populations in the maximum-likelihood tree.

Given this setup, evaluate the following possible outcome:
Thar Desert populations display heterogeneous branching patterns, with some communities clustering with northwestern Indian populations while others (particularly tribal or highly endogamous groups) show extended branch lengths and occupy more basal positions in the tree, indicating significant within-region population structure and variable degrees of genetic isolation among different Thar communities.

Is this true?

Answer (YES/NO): NO